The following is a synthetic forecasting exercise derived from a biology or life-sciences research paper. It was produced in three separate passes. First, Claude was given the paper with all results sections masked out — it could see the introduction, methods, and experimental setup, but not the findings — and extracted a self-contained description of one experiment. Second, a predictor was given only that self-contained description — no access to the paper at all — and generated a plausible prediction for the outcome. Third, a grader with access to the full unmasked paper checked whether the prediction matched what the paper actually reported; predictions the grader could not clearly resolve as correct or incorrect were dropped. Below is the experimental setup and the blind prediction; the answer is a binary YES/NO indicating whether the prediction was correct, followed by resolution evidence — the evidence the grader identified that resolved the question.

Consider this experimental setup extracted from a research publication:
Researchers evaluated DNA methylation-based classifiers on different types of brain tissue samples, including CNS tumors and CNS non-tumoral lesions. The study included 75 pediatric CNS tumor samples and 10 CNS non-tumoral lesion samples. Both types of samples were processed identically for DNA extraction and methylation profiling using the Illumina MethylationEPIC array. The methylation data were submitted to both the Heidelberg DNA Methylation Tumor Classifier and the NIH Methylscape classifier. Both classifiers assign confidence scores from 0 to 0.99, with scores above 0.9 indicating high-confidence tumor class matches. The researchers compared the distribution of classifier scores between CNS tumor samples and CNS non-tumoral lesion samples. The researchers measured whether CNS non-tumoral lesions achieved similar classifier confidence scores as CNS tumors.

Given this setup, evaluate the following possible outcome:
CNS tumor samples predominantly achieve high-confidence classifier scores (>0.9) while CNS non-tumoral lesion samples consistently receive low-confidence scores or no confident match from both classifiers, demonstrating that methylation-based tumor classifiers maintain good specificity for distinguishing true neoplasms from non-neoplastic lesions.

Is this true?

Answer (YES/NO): NO